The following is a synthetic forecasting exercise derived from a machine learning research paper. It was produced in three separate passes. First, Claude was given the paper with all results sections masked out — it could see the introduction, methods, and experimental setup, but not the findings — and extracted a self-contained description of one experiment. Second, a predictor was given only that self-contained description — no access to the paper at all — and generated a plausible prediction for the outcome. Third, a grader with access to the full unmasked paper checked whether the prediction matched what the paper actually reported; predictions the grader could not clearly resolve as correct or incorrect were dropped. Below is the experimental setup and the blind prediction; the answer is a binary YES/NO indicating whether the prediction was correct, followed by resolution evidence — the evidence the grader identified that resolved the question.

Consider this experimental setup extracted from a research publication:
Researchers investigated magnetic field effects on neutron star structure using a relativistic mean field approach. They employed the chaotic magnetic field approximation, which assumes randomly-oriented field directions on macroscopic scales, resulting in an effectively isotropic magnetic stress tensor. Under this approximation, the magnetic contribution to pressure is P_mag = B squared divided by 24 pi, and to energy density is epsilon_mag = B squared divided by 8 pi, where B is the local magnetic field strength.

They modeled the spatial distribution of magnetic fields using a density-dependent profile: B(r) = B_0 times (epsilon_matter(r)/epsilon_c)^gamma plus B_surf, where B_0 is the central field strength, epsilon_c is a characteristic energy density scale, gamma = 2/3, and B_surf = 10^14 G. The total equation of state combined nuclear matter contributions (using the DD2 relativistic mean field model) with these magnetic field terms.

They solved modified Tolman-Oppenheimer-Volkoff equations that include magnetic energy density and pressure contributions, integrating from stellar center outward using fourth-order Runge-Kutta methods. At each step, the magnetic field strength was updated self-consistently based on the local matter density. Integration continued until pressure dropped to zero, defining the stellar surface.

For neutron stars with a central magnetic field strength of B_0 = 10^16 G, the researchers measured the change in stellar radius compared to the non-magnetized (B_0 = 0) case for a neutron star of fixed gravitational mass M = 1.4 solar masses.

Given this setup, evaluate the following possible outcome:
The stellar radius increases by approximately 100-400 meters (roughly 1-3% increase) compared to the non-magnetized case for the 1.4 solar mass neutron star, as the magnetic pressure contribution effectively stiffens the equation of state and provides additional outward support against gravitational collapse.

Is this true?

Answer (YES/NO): YES